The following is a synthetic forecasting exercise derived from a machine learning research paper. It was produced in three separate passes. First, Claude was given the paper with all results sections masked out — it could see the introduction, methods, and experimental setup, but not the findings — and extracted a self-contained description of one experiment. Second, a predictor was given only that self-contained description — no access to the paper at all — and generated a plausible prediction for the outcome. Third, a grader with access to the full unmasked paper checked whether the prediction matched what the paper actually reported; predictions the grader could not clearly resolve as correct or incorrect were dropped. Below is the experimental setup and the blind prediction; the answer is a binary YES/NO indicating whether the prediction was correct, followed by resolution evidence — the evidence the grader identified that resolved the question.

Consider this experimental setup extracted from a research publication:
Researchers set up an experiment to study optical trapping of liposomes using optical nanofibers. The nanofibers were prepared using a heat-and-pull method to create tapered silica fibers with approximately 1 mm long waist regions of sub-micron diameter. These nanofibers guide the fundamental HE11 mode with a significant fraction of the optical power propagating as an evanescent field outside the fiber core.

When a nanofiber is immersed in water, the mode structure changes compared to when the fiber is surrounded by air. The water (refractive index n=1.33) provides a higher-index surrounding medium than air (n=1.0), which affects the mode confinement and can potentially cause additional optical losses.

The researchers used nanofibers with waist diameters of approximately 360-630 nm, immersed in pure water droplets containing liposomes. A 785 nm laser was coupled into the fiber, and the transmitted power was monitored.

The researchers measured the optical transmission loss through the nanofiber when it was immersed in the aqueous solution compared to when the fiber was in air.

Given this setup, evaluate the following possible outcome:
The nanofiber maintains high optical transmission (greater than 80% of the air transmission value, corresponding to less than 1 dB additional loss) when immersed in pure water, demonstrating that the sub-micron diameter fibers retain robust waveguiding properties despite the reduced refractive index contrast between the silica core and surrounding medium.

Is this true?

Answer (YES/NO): YES